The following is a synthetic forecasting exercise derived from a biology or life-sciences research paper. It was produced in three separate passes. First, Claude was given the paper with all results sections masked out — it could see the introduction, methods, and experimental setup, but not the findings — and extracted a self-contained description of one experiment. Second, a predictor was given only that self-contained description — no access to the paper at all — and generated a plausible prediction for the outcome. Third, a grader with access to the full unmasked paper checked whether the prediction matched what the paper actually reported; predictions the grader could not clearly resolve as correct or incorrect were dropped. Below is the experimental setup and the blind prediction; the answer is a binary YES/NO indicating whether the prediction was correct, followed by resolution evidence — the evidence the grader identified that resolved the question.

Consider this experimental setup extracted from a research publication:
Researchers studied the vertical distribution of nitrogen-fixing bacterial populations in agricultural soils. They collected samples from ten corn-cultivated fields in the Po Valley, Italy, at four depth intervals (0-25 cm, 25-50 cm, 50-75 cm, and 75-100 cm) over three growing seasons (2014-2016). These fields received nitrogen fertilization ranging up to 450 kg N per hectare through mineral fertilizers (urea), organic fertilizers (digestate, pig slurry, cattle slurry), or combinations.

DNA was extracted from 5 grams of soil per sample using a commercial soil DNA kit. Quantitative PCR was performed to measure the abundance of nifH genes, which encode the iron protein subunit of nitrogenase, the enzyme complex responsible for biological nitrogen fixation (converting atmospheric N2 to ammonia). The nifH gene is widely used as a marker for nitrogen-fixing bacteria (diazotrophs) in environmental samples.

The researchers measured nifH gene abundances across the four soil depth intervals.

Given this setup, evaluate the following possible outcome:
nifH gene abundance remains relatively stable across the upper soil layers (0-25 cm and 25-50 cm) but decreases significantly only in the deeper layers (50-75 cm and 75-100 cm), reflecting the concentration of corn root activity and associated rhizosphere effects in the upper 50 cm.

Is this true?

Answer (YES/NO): NO